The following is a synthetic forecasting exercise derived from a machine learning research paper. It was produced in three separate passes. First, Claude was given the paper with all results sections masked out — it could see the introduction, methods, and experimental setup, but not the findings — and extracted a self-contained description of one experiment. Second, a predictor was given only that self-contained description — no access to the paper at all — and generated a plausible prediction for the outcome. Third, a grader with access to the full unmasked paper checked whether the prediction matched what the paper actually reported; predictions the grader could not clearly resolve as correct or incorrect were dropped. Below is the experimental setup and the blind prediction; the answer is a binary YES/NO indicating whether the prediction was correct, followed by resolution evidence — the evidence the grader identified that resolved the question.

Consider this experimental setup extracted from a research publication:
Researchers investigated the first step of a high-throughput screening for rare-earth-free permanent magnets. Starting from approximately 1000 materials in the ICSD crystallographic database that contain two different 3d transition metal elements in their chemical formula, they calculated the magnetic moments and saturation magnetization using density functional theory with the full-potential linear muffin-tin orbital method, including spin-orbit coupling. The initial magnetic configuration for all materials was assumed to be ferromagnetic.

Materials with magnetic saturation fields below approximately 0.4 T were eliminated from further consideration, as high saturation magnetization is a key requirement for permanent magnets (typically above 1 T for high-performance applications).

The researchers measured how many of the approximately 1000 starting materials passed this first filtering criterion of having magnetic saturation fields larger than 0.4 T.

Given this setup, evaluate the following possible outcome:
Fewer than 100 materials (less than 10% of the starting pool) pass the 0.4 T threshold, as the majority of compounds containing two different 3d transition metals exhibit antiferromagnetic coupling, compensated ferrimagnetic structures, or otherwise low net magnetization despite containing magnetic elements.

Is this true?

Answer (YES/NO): YES